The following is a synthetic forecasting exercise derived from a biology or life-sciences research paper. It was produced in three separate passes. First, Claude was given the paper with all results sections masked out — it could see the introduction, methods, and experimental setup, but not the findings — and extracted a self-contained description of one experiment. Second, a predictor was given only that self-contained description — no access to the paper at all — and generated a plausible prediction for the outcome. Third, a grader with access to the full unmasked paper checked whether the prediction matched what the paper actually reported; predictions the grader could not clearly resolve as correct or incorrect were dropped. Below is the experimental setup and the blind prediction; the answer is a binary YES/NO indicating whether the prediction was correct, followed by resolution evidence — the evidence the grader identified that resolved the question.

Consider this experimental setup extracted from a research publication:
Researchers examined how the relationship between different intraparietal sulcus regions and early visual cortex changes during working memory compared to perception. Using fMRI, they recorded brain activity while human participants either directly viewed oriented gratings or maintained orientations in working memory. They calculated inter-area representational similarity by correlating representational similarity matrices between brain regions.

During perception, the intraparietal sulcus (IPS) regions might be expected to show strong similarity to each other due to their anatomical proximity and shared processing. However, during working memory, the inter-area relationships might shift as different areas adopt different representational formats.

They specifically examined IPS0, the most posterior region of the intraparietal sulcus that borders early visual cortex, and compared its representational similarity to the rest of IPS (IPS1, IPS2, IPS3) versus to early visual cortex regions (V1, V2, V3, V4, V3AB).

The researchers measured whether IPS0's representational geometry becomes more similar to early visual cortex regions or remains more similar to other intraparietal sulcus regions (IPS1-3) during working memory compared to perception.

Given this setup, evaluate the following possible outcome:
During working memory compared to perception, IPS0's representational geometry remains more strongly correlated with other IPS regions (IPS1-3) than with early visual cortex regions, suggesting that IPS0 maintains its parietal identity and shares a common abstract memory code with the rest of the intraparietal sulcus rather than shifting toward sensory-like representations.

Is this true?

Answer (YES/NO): NO